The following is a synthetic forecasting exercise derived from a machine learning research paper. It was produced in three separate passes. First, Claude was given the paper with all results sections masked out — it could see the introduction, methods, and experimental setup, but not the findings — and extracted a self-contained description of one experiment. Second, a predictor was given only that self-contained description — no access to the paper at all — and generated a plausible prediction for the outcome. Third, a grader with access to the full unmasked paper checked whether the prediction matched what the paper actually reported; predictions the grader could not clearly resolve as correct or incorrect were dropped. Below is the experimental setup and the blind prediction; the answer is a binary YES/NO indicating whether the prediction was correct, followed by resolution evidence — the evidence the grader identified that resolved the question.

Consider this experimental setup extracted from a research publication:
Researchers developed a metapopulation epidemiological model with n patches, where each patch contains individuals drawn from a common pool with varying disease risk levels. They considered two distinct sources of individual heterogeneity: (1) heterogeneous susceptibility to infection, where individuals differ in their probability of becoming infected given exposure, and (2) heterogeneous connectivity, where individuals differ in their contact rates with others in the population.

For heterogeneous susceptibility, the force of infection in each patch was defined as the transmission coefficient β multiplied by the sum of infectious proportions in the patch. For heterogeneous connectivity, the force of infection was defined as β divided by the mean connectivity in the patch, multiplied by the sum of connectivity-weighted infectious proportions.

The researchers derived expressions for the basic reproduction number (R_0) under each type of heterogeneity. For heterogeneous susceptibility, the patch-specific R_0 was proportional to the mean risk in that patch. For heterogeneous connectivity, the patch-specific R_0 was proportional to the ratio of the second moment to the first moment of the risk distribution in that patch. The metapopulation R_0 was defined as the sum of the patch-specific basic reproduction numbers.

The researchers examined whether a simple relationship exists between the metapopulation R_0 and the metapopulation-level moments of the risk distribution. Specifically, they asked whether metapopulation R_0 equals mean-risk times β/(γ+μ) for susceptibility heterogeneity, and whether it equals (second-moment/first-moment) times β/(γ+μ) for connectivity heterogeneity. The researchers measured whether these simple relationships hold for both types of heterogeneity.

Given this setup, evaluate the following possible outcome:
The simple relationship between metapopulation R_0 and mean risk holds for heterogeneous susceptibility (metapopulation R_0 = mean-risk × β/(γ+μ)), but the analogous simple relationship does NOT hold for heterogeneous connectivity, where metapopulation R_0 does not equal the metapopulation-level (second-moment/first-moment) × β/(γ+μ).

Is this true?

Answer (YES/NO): YES